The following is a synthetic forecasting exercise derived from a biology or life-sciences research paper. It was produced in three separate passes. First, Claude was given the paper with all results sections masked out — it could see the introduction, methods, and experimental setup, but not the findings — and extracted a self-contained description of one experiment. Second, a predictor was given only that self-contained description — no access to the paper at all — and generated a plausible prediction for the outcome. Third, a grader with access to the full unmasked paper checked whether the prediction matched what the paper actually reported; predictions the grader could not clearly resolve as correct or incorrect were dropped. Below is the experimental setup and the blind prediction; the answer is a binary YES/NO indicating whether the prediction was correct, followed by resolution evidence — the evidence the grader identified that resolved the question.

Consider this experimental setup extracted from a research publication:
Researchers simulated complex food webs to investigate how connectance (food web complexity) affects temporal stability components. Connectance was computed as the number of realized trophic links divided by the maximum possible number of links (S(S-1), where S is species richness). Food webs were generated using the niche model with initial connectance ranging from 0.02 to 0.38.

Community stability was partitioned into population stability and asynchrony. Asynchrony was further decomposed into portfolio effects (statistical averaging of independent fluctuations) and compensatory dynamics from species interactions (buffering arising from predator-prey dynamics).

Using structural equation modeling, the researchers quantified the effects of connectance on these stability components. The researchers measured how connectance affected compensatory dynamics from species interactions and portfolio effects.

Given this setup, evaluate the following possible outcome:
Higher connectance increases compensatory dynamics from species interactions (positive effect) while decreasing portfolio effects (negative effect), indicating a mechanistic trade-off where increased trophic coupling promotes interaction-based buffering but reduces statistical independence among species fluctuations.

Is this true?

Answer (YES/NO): NO